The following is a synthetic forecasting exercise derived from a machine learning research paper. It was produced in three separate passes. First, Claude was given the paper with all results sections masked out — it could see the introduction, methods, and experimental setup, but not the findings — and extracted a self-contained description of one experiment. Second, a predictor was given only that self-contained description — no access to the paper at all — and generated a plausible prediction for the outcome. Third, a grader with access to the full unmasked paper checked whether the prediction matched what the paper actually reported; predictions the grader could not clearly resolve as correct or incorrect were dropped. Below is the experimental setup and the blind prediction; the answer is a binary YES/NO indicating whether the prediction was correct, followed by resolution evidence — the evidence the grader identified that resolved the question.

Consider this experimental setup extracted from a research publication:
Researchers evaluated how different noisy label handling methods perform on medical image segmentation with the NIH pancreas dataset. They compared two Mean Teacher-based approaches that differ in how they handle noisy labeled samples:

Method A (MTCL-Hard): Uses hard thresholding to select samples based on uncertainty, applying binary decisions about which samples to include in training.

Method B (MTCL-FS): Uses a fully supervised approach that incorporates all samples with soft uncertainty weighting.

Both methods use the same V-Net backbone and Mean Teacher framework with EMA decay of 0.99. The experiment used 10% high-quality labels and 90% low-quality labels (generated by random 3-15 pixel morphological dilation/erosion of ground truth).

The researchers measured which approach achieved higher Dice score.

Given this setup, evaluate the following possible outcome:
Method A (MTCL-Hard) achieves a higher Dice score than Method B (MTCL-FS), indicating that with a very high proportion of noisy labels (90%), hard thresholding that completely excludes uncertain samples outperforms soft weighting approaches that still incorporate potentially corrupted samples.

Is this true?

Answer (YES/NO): YES